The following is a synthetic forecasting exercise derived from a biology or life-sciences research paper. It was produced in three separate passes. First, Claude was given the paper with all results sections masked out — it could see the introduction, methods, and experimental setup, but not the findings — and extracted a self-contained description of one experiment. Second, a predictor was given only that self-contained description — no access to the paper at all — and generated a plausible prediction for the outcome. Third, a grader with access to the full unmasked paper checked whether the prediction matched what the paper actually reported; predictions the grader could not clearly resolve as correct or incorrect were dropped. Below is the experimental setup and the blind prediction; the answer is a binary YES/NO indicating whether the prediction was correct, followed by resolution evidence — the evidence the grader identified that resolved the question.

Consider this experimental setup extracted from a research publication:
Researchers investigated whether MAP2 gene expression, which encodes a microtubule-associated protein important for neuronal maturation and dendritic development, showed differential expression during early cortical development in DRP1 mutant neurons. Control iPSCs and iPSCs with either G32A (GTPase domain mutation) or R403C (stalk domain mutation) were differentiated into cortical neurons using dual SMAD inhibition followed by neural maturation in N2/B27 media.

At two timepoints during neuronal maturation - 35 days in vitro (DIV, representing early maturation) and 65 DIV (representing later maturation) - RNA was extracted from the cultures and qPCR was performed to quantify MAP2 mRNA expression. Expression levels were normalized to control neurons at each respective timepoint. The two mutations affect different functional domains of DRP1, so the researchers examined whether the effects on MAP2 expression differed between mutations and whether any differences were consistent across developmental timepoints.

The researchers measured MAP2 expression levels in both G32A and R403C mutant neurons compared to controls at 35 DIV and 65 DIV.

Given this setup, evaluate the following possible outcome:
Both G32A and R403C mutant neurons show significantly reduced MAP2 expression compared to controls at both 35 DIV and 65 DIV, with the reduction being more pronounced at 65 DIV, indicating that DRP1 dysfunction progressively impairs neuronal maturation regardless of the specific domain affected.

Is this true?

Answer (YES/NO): NO